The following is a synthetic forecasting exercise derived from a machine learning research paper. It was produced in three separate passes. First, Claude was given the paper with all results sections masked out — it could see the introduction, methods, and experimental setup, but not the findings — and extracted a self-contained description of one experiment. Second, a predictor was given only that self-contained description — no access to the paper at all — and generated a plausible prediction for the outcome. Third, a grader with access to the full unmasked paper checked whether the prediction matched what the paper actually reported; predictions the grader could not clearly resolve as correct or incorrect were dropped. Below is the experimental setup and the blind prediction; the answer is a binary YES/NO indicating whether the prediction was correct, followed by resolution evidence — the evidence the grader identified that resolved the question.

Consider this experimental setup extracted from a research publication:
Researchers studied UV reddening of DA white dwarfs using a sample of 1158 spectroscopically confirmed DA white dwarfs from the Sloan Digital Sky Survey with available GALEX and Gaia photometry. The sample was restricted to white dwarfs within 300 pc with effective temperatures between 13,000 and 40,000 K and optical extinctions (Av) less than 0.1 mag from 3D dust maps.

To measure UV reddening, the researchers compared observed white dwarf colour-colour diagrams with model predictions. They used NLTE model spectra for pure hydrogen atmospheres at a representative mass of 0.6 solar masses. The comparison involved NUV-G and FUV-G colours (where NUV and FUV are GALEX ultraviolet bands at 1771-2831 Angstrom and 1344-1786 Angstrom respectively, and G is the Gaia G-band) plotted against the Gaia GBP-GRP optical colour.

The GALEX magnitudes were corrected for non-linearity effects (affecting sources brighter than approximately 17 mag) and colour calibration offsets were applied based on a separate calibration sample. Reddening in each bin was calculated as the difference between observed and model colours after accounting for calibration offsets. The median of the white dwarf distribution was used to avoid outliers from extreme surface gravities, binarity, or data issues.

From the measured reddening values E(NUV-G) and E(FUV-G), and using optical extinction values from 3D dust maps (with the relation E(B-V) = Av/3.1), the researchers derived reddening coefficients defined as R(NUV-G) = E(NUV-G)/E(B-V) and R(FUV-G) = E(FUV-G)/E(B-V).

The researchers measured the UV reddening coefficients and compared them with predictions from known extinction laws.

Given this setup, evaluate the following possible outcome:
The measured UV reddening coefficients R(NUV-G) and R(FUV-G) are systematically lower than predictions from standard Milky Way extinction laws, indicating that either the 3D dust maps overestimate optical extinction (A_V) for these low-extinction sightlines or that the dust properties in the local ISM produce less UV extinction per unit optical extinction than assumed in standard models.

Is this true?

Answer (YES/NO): NO